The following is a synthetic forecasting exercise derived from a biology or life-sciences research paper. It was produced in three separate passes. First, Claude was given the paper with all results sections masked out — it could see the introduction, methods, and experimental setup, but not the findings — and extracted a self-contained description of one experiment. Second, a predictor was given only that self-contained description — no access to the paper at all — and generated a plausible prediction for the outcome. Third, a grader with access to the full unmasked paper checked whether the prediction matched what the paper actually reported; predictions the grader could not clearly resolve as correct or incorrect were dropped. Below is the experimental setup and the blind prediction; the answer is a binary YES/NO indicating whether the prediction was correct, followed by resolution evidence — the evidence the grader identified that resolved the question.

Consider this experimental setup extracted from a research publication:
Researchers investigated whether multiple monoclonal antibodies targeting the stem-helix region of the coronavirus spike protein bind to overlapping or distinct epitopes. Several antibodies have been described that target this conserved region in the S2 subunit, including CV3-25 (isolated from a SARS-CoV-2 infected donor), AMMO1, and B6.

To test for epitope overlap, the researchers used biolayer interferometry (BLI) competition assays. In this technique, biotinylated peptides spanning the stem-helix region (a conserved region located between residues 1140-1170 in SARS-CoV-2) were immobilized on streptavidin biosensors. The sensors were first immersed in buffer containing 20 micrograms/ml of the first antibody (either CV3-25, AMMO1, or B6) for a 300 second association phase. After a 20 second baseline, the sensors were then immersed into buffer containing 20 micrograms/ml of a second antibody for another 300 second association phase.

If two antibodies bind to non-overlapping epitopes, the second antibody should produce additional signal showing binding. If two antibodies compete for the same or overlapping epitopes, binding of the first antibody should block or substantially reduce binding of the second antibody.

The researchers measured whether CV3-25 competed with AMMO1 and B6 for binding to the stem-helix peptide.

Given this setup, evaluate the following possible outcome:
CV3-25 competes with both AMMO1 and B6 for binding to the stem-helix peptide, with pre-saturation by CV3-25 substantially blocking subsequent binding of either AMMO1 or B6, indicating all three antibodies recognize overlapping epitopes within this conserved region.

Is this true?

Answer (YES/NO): NO